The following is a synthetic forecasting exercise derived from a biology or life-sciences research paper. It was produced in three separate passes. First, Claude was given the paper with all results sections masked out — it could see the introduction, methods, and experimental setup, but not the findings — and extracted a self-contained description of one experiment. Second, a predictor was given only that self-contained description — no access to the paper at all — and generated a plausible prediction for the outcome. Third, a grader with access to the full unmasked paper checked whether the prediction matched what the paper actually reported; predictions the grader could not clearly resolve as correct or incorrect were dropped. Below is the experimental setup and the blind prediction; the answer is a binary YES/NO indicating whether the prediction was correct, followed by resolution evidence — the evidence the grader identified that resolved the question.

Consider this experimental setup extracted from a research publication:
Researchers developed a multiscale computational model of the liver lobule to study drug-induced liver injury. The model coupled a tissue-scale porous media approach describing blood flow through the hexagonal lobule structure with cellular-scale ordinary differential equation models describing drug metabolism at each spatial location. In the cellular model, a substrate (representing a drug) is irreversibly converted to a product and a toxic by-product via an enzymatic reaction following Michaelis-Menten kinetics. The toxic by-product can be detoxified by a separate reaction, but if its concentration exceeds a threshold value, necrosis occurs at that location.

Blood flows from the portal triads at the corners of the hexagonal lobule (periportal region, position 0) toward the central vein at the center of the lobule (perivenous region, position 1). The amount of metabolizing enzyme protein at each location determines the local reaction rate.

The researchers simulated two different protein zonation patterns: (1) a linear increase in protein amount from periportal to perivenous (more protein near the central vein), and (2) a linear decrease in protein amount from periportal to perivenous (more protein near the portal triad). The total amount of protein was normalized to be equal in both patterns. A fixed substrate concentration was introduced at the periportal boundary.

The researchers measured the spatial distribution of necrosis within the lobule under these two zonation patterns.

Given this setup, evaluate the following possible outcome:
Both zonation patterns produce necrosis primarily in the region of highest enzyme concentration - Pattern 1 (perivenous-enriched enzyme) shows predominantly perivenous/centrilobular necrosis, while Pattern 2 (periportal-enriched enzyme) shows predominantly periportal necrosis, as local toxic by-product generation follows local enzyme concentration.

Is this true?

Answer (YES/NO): YES